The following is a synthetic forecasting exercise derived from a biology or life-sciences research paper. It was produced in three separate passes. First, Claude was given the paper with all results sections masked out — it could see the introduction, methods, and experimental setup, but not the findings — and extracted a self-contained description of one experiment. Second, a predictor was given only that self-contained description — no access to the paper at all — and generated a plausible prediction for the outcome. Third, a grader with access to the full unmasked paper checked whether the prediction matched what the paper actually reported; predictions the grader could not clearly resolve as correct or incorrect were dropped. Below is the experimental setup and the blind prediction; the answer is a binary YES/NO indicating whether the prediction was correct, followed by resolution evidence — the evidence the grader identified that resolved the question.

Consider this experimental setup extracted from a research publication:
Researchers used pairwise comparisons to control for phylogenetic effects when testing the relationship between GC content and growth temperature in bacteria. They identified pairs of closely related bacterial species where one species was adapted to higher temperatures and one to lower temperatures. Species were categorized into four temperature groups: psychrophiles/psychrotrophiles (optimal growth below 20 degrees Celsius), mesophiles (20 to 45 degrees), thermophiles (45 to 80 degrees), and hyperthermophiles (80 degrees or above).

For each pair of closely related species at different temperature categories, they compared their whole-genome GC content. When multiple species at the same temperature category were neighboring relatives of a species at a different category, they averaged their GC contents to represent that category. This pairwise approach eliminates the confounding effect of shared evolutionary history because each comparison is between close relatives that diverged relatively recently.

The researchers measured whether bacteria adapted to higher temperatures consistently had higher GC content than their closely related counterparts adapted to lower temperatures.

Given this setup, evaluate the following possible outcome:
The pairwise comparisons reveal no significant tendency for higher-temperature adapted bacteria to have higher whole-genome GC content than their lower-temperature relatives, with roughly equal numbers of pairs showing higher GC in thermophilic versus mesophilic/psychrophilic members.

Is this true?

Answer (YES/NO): NO